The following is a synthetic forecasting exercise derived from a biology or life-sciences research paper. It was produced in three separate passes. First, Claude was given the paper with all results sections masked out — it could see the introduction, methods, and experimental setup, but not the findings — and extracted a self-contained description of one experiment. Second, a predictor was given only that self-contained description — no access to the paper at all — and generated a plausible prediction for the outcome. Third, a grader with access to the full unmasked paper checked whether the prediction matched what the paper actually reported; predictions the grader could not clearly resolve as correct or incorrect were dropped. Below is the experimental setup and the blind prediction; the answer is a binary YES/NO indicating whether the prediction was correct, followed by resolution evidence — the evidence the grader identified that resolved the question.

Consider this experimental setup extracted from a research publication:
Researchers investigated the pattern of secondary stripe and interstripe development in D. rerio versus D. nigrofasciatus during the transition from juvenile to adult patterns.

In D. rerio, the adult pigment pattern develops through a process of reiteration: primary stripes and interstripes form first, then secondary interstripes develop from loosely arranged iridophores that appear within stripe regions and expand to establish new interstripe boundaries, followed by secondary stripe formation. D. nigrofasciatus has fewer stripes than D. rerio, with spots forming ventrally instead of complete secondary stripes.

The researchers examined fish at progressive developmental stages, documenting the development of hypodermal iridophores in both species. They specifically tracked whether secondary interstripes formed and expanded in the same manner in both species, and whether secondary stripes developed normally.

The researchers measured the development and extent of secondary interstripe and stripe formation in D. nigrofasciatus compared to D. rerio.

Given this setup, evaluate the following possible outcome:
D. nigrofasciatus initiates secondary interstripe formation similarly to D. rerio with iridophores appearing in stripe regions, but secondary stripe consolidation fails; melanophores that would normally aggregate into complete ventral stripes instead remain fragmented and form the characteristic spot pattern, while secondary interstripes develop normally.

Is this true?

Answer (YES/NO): NO